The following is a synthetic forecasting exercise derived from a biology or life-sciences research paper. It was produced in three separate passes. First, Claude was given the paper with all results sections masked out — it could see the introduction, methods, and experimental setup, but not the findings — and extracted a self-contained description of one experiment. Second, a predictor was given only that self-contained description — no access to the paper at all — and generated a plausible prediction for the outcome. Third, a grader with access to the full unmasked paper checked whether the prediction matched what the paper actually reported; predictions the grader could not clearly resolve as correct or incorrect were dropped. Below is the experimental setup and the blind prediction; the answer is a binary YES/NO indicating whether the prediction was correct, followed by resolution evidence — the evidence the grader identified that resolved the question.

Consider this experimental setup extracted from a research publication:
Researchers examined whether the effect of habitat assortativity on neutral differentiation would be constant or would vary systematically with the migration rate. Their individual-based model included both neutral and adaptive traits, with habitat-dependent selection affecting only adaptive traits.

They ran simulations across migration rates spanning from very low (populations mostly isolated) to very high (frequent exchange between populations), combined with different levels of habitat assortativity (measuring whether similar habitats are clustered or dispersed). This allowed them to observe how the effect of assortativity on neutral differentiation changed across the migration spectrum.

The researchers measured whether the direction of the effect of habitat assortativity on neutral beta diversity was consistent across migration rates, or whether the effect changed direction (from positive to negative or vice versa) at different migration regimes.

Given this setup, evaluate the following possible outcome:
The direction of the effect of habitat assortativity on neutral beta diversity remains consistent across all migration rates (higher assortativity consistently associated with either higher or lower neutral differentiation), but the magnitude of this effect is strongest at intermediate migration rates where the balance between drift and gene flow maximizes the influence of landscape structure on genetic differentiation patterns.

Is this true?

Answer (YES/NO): NO